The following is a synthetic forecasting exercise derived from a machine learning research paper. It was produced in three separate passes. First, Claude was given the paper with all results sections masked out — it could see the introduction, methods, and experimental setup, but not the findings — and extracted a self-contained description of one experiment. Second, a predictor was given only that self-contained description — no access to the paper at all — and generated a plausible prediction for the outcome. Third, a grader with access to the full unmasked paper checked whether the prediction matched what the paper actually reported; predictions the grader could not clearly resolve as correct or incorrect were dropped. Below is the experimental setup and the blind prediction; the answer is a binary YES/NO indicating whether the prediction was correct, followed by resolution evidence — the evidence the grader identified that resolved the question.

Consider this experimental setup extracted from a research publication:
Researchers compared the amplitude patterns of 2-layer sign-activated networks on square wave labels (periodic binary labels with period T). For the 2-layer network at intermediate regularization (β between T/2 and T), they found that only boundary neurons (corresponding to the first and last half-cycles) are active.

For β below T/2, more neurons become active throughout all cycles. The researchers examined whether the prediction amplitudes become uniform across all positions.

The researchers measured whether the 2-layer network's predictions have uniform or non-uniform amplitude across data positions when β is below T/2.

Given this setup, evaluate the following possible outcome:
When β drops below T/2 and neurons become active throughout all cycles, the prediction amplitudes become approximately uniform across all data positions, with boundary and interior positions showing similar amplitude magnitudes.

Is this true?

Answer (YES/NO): NO